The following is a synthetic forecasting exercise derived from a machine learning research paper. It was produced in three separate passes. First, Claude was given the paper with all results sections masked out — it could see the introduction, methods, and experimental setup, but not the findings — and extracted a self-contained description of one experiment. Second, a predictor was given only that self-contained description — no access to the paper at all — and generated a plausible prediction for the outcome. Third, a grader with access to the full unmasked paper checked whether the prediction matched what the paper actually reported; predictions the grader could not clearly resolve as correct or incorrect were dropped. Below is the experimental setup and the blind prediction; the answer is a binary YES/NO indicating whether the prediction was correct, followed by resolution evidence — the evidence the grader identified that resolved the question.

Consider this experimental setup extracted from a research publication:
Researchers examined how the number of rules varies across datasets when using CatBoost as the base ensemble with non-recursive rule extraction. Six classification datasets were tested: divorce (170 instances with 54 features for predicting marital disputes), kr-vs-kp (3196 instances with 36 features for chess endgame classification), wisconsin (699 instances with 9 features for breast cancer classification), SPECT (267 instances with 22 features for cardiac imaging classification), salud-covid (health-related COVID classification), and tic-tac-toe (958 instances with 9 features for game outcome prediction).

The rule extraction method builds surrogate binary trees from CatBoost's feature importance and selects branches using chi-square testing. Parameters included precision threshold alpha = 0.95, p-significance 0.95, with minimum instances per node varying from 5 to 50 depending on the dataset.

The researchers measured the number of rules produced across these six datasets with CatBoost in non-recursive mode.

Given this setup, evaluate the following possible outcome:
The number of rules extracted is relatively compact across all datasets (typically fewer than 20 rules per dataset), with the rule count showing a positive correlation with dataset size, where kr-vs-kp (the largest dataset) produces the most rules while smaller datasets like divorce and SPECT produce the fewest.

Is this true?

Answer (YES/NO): NO